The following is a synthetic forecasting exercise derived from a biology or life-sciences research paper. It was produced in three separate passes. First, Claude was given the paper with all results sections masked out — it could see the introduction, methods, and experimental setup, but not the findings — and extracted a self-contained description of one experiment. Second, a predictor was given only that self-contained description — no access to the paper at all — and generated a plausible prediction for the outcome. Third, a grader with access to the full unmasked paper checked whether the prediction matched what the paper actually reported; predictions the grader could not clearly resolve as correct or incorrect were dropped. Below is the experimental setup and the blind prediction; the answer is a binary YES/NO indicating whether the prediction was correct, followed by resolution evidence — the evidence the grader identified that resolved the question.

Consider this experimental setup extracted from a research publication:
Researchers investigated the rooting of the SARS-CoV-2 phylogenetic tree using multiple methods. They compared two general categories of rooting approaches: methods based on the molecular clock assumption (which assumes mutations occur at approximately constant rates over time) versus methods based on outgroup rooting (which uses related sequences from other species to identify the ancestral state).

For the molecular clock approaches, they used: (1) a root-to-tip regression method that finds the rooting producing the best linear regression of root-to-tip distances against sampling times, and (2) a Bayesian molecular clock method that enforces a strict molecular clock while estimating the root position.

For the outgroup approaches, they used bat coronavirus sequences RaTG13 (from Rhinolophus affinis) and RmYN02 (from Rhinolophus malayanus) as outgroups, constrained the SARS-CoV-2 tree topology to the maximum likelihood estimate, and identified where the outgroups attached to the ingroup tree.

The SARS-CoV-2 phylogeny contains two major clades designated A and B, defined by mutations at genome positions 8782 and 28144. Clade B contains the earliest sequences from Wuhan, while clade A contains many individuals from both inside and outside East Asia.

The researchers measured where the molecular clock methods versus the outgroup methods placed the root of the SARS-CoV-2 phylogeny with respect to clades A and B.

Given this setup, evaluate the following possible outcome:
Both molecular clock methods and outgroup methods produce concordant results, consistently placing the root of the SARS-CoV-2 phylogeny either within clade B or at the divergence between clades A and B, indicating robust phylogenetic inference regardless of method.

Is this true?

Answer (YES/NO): NO